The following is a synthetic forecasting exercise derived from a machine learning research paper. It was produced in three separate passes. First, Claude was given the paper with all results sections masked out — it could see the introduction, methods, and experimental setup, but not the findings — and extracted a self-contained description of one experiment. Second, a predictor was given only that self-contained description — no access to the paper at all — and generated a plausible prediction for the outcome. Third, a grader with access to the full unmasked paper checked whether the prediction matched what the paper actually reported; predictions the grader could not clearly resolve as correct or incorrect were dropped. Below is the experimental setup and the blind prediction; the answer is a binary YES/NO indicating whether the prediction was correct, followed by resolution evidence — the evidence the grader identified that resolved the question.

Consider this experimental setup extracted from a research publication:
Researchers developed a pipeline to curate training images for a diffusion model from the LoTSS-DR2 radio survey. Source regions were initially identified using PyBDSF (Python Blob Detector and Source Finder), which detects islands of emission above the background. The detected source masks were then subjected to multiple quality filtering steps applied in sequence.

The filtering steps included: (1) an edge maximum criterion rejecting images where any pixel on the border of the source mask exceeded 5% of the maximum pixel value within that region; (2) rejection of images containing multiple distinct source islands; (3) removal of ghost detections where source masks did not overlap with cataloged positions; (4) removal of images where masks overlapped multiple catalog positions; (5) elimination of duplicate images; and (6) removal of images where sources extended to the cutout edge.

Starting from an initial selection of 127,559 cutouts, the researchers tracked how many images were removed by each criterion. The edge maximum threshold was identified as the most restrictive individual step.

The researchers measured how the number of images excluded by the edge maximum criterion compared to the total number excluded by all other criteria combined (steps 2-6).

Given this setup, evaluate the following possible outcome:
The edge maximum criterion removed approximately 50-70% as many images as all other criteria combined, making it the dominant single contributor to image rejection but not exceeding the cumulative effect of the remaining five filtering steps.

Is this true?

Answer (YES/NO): NO